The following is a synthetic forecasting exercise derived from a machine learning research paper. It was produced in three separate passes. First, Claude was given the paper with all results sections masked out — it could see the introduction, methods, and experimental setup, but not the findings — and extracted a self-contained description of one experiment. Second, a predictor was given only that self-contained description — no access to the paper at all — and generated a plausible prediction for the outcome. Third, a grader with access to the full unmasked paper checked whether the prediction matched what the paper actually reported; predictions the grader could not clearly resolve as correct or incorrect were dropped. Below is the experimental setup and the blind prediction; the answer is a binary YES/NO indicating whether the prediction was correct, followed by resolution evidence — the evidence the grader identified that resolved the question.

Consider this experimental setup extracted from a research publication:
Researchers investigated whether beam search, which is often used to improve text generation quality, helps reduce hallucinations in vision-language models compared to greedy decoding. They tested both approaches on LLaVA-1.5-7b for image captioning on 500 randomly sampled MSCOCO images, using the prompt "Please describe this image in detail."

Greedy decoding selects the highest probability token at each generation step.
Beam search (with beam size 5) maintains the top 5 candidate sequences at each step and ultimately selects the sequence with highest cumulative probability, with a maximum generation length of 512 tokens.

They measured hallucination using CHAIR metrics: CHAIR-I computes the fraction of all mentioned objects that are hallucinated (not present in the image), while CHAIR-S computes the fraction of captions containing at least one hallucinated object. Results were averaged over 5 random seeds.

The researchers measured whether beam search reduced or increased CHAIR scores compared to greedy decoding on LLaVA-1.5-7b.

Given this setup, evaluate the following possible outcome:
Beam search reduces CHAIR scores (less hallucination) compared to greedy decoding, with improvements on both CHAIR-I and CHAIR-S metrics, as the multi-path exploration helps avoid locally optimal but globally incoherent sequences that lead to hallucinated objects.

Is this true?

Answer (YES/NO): NO